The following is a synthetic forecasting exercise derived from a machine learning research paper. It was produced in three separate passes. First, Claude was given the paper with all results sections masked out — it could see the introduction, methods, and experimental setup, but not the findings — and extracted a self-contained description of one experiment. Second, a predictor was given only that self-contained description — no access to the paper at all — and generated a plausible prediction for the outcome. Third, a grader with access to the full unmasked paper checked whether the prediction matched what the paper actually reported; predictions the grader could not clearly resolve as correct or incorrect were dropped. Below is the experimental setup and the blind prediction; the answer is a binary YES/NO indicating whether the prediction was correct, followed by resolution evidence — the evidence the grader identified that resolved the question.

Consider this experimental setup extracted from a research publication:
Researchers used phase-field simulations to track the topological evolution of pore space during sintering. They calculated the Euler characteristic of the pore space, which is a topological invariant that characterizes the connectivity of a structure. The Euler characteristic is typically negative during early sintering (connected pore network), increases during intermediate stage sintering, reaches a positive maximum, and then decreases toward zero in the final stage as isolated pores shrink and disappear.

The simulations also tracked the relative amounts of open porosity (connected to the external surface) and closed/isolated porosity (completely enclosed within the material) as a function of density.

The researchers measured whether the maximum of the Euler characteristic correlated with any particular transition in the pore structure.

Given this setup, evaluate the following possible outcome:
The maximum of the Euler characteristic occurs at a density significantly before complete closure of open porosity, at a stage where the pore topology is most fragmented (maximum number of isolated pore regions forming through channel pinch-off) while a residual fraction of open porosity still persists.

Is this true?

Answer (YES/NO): NO